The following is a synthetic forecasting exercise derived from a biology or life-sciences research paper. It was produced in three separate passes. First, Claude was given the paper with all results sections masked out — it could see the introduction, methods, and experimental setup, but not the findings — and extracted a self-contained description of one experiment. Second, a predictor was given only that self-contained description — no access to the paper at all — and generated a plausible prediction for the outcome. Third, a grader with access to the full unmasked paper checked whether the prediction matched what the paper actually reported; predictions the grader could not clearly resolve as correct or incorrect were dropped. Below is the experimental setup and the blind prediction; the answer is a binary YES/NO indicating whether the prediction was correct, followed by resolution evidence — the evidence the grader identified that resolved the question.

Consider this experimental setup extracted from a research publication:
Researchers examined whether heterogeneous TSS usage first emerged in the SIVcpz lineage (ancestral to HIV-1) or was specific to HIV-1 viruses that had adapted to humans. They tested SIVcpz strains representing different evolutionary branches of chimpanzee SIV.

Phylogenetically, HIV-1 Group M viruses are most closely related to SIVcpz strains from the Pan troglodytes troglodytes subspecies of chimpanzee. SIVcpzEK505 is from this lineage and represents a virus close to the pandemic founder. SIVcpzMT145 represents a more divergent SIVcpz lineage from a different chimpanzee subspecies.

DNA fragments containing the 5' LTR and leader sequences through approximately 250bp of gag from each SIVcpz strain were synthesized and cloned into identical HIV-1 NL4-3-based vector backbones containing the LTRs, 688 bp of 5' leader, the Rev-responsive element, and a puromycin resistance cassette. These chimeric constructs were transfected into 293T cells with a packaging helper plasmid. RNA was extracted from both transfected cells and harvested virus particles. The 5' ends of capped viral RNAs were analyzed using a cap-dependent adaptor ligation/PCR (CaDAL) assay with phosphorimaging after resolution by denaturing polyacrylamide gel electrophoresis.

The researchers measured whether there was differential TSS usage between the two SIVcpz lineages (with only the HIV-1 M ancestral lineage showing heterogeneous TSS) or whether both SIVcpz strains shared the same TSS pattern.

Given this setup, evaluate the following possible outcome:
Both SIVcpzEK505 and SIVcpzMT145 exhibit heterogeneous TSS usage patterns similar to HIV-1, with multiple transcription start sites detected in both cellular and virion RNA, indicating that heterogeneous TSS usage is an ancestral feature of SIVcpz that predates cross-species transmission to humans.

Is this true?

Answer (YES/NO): NO